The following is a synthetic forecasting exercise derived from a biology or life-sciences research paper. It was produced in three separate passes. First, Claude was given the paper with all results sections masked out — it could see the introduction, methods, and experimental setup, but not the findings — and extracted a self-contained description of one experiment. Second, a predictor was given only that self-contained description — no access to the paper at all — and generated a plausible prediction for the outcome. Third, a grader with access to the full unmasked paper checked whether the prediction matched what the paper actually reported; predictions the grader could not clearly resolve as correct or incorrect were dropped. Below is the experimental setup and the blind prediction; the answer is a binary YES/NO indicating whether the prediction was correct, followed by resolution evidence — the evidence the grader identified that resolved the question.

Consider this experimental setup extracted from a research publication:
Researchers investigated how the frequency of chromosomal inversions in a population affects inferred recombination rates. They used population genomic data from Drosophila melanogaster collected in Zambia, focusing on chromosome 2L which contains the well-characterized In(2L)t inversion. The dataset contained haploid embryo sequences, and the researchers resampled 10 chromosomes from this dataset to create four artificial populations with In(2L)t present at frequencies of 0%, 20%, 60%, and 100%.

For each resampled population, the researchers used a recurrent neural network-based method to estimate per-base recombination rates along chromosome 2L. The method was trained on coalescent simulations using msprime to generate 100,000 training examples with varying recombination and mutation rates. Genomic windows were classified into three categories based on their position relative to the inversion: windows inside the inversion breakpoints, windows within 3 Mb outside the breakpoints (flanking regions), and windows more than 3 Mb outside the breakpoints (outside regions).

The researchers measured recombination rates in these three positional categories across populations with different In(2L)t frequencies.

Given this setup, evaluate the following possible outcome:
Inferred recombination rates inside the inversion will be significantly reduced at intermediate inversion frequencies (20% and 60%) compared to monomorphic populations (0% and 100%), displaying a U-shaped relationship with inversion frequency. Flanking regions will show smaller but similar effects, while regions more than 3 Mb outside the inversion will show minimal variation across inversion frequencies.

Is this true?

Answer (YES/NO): NO